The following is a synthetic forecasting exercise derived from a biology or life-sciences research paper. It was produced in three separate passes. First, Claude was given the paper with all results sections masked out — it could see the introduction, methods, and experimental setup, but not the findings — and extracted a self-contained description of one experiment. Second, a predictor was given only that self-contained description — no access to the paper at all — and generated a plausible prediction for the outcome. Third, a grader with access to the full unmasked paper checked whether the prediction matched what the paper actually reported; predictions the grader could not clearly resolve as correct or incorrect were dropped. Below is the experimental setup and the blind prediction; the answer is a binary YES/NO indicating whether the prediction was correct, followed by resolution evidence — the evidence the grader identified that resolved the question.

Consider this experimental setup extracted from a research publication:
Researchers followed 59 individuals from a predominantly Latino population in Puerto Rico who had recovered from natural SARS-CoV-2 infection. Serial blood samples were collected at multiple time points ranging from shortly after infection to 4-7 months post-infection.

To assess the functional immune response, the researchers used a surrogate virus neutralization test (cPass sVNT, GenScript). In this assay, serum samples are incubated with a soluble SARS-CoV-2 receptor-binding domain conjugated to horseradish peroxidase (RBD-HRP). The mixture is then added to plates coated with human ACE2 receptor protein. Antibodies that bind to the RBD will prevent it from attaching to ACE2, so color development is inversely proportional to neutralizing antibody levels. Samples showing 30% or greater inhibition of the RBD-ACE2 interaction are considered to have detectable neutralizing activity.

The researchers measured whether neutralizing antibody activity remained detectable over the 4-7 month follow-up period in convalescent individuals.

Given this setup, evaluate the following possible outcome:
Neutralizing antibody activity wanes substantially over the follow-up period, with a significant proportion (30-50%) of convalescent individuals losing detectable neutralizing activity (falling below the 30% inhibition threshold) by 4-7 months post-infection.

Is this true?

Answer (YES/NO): NO